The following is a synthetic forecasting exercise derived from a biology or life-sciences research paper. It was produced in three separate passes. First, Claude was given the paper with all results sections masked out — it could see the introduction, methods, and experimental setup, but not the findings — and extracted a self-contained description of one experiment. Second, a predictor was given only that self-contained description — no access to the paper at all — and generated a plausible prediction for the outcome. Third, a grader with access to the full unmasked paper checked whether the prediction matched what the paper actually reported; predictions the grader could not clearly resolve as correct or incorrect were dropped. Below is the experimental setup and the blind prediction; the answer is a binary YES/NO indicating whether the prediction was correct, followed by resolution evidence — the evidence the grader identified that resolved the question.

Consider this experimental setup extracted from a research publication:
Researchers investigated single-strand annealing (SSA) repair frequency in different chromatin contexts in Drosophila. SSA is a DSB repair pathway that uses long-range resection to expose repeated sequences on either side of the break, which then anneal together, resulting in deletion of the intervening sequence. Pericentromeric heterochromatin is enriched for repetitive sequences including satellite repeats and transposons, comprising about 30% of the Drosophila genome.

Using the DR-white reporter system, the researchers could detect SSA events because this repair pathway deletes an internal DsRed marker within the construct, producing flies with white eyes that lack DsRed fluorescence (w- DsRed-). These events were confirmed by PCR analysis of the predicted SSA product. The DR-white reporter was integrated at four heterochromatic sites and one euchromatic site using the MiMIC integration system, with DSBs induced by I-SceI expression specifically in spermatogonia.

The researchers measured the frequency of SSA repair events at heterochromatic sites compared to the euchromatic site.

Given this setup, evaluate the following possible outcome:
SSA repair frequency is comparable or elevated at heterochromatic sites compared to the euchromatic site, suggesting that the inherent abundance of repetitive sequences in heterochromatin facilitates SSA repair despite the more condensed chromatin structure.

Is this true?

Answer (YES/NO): YES